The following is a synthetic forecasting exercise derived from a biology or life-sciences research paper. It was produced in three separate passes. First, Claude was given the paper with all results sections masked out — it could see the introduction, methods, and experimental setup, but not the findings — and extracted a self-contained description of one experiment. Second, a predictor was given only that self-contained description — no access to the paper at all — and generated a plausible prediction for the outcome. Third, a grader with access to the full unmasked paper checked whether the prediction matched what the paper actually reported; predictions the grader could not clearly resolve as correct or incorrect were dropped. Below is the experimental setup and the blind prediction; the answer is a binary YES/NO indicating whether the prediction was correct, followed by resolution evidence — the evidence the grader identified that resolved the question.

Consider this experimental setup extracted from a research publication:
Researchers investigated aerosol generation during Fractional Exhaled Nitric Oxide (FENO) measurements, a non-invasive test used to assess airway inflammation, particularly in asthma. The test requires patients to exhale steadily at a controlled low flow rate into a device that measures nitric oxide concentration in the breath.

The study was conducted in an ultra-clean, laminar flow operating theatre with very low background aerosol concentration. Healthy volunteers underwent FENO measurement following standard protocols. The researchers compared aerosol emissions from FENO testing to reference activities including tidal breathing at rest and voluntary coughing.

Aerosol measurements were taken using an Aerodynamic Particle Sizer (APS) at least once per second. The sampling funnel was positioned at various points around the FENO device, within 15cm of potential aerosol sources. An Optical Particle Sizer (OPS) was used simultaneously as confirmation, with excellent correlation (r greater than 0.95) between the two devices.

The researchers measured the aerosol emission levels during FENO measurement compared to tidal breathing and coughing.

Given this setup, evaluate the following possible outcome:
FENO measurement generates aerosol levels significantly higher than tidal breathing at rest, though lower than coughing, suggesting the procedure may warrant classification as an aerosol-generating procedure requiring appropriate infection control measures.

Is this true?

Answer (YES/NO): NO